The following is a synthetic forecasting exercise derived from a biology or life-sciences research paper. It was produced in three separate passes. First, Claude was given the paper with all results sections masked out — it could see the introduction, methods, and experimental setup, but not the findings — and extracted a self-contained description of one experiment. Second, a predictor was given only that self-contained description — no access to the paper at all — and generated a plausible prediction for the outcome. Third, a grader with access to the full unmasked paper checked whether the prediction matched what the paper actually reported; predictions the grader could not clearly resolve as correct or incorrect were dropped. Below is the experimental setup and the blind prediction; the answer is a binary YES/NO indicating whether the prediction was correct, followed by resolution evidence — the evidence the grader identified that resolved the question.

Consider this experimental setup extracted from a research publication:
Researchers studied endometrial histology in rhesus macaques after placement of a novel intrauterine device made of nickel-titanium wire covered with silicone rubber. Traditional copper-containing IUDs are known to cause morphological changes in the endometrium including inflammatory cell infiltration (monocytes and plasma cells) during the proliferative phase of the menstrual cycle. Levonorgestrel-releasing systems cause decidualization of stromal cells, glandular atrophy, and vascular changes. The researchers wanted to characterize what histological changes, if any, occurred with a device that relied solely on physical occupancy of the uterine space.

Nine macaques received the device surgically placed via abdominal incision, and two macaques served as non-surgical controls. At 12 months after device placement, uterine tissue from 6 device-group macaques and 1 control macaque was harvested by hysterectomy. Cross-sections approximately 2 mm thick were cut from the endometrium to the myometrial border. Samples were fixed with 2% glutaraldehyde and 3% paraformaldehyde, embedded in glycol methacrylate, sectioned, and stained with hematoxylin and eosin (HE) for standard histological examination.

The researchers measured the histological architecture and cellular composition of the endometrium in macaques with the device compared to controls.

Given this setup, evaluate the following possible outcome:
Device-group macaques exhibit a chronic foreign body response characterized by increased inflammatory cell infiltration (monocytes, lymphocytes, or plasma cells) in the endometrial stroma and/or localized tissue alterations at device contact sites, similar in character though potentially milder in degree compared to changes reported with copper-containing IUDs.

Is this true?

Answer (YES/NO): NO